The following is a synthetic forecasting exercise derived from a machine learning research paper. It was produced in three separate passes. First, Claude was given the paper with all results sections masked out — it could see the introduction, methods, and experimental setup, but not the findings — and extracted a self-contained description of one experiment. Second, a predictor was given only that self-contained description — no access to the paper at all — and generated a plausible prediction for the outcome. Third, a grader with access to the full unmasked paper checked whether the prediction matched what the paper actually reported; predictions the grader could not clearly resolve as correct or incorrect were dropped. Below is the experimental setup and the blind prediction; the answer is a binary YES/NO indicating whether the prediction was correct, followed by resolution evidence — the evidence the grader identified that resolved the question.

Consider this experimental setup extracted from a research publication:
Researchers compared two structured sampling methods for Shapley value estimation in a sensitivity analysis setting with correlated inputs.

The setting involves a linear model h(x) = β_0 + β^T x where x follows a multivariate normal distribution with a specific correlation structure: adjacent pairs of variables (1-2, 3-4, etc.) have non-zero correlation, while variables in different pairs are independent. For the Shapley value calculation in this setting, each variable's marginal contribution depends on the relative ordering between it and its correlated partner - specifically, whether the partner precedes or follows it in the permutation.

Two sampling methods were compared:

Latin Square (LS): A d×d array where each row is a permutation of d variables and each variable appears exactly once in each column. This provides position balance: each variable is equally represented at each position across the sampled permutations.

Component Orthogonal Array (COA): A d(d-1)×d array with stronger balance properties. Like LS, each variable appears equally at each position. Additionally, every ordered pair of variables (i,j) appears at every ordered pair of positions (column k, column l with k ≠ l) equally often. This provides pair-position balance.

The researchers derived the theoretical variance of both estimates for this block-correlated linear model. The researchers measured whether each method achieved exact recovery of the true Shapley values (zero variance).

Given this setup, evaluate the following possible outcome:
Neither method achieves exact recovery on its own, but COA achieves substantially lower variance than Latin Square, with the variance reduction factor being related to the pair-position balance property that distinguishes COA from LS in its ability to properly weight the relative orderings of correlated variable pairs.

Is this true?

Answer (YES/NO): NO